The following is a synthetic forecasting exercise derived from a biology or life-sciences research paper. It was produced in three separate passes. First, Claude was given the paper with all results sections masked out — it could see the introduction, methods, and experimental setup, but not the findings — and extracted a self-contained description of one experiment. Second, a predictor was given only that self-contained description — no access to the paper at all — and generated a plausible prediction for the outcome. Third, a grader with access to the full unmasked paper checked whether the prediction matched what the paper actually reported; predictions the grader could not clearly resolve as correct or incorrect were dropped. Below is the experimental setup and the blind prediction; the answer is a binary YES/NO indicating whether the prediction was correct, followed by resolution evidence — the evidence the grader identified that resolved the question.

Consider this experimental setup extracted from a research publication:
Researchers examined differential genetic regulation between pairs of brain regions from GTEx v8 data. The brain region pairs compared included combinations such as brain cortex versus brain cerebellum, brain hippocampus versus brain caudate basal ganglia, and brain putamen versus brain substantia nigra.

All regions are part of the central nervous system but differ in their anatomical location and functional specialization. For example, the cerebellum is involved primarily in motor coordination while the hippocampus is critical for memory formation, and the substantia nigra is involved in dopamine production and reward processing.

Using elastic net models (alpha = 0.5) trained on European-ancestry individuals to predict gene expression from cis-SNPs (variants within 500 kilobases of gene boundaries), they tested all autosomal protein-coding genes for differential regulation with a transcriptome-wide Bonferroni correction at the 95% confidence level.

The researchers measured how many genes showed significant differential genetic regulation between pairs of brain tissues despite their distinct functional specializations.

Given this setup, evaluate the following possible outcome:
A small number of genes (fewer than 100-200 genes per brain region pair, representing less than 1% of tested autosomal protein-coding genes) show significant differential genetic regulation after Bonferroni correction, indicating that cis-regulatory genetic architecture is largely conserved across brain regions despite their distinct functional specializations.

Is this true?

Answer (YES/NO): YES